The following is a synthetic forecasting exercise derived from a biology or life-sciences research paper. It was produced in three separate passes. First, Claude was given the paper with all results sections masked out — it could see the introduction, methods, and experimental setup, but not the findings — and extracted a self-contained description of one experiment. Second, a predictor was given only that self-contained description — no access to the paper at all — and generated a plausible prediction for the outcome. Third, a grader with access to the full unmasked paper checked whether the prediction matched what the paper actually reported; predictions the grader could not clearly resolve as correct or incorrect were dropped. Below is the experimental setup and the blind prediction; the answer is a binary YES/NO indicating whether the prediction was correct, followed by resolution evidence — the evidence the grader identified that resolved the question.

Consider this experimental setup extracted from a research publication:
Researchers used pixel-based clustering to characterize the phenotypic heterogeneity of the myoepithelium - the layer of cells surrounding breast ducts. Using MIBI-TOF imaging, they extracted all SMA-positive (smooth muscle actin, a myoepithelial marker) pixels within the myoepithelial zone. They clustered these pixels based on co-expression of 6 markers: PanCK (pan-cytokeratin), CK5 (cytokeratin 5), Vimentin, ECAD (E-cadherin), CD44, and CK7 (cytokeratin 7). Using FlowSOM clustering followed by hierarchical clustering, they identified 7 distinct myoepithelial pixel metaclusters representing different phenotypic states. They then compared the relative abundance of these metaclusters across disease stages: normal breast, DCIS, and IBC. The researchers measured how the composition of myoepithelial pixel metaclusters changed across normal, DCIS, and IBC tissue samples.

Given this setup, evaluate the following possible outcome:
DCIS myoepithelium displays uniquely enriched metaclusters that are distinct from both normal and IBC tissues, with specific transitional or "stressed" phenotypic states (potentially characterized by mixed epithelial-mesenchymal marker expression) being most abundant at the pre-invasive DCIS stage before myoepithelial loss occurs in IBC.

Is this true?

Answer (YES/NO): NO